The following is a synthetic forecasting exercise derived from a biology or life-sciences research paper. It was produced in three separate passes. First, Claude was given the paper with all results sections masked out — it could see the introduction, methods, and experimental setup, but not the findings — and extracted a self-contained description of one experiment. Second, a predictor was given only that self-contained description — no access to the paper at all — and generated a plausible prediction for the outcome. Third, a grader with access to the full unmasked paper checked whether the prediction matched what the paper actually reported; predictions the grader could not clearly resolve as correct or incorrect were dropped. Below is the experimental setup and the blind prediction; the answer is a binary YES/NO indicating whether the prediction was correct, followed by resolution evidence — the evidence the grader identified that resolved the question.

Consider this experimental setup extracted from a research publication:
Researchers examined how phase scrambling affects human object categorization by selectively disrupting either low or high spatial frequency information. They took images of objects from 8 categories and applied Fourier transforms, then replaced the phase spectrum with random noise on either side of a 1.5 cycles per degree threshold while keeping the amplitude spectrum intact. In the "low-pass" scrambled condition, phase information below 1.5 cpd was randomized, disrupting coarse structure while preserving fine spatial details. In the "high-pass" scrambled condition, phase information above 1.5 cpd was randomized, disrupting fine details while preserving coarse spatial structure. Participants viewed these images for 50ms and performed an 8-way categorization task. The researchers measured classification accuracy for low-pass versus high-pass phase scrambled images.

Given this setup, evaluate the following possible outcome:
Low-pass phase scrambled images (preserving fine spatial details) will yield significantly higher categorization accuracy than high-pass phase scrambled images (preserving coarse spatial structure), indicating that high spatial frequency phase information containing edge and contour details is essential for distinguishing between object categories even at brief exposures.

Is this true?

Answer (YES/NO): NO